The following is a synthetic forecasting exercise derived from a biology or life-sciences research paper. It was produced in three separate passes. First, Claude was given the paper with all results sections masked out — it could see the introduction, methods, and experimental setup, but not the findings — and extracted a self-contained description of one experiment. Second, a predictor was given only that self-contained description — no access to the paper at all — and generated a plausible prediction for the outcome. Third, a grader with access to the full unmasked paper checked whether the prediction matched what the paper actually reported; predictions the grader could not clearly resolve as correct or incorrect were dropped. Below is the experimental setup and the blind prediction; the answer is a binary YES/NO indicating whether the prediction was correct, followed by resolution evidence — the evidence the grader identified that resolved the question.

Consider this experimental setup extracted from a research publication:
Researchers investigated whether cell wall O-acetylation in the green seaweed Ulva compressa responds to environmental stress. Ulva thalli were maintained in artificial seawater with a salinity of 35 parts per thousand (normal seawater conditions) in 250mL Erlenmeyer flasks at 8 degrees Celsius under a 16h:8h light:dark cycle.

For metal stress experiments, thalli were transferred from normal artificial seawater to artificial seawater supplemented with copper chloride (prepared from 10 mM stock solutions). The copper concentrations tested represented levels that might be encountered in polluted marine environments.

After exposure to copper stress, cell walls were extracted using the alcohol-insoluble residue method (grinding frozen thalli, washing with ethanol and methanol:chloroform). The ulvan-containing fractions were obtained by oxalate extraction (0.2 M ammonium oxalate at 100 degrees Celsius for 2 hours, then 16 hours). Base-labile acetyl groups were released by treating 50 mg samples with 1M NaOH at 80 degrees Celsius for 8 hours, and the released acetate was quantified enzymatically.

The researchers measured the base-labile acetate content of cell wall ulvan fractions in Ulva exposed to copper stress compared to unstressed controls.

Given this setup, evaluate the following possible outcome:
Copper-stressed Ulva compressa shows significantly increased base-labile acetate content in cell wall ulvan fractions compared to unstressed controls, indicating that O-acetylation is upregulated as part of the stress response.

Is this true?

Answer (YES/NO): NO